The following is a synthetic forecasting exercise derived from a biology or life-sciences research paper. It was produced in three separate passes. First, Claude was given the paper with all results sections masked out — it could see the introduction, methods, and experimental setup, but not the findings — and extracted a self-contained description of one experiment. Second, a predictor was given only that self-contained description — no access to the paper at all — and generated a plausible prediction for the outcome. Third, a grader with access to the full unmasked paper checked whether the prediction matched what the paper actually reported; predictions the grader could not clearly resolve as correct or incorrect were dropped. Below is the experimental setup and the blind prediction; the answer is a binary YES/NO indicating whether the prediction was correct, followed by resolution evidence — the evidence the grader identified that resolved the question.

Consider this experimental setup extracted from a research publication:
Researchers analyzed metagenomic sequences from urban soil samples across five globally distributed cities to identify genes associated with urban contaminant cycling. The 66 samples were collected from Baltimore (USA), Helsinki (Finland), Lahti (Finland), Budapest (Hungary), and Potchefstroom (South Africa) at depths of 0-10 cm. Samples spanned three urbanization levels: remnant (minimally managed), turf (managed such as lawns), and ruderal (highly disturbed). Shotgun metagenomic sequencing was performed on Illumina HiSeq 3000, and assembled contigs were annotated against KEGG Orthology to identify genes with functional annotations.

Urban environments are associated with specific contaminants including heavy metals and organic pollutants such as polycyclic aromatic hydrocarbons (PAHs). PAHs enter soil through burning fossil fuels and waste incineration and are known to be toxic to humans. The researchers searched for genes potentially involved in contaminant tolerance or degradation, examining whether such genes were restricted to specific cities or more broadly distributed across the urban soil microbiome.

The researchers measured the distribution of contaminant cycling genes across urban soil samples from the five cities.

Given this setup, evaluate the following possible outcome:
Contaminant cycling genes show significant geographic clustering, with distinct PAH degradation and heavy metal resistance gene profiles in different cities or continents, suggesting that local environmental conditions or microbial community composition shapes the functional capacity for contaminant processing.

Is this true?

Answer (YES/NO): NO